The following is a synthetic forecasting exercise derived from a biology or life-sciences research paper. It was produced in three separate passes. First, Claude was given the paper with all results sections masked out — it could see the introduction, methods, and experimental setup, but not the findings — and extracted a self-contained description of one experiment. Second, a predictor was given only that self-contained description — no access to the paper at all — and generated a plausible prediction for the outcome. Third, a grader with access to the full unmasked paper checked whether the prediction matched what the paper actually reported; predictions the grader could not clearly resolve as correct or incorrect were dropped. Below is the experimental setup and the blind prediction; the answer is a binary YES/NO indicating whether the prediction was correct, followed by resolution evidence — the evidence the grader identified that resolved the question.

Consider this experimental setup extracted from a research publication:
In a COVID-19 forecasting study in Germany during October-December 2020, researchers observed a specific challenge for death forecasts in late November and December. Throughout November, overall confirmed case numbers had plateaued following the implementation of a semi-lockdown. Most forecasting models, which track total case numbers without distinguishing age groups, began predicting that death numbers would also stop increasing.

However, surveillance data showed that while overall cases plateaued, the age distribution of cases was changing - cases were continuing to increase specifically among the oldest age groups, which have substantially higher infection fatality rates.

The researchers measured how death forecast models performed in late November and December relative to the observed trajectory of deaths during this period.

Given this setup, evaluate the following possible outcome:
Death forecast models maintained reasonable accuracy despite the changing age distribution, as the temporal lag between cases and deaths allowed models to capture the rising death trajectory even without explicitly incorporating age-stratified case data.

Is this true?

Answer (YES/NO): NO